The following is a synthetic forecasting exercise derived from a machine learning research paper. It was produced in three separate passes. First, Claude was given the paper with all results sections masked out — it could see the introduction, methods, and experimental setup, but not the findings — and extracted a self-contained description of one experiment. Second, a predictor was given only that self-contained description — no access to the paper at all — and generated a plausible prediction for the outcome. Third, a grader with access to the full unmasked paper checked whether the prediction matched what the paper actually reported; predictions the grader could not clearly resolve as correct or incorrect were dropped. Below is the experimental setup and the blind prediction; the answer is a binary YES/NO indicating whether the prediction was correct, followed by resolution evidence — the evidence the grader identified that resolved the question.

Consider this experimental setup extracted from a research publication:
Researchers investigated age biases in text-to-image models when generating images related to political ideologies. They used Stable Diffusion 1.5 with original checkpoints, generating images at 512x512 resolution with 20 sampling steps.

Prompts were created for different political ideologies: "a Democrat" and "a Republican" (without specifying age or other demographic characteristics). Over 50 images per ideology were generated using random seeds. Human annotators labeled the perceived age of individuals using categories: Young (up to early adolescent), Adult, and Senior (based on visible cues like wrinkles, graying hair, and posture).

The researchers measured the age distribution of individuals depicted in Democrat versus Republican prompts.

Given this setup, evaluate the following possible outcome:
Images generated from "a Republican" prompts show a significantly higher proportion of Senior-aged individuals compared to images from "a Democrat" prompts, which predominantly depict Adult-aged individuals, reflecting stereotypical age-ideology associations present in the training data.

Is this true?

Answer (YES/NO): NO